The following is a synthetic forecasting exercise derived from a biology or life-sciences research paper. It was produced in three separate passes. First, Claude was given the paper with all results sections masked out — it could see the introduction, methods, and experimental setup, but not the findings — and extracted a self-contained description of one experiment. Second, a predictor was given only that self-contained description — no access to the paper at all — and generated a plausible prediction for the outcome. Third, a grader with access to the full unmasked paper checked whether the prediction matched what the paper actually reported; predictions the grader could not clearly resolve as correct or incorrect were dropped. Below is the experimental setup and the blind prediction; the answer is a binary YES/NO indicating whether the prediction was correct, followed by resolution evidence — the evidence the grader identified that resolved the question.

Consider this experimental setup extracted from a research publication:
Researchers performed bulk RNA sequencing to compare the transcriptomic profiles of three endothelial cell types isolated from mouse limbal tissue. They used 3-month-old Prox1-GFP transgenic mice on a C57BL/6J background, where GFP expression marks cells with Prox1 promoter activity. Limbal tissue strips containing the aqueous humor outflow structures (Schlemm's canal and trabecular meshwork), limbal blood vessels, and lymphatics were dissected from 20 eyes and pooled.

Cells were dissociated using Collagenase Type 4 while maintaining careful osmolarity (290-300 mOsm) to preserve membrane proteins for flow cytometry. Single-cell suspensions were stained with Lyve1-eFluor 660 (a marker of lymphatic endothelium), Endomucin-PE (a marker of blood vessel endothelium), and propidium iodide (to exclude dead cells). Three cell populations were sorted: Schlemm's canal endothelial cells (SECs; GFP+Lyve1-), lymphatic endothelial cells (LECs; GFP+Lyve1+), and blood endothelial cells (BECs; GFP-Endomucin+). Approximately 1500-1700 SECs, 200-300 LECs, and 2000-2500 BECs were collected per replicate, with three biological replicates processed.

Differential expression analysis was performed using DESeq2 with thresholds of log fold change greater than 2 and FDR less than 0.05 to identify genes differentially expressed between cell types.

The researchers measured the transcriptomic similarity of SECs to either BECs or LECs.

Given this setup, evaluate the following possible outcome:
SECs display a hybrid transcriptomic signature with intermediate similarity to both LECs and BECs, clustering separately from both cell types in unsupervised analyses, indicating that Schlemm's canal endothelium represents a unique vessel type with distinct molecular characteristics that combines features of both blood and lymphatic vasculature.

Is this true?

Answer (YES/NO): NO